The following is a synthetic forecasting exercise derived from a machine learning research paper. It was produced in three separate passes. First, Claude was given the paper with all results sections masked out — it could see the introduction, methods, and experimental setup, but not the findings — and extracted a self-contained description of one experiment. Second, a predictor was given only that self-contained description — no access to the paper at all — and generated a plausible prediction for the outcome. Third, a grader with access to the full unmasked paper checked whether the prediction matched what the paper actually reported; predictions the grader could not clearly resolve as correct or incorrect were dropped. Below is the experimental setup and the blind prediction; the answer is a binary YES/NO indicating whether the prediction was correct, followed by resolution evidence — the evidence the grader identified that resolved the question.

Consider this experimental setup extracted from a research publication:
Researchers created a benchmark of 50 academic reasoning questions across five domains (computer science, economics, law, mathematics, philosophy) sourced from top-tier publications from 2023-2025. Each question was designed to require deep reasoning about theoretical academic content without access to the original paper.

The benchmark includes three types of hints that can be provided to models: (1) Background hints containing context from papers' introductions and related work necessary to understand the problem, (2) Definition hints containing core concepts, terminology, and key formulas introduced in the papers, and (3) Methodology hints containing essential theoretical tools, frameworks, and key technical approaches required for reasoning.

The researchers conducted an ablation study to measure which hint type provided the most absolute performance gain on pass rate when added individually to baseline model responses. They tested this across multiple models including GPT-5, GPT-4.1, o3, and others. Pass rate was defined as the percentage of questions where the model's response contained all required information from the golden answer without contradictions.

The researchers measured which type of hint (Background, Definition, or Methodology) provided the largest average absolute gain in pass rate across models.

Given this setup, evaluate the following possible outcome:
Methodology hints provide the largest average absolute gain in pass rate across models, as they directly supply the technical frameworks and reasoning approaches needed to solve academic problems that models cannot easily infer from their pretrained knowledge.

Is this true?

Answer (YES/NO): YES